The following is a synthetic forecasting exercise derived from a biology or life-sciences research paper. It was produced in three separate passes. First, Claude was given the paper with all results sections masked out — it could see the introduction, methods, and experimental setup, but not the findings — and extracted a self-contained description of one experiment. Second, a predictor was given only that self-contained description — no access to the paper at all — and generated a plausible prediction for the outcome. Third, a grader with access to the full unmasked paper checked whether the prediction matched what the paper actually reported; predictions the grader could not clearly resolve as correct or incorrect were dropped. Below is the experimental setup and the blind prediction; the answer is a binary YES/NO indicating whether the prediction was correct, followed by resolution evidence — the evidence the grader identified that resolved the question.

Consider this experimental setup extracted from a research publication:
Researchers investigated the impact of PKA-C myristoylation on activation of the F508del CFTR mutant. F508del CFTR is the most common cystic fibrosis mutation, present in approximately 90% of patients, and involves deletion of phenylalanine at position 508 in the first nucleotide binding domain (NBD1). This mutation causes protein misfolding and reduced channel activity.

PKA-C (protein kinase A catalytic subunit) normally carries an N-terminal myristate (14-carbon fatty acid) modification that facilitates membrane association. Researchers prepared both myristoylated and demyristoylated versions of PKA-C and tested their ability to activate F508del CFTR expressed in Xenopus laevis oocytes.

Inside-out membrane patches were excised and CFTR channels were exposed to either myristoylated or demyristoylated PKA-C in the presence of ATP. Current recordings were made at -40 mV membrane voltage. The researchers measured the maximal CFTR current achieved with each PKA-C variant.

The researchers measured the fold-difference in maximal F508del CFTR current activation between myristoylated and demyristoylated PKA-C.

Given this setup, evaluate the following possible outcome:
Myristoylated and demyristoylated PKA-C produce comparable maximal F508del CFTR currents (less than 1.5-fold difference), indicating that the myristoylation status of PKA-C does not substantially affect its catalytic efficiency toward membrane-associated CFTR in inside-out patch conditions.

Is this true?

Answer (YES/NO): NO